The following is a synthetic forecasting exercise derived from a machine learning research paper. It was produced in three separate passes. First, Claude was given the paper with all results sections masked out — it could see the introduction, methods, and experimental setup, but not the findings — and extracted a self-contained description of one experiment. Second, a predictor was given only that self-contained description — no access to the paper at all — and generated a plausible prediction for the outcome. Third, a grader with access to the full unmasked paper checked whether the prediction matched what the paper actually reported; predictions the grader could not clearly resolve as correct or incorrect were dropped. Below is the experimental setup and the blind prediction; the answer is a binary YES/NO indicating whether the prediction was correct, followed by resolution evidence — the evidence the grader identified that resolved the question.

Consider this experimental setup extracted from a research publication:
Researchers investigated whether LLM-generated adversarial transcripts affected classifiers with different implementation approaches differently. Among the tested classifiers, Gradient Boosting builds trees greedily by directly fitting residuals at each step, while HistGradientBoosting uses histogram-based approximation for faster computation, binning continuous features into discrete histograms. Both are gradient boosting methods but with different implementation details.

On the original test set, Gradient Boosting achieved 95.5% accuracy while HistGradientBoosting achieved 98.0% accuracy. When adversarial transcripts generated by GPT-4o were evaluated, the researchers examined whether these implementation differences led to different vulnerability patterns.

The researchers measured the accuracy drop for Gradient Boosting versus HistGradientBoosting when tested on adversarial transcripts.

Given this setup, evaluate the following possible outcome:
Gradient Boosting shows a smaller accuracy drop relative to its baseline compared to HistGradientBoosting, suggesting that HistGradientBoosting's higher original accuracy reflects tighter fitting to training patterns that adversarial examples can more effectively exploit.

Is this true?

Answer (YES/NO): NO